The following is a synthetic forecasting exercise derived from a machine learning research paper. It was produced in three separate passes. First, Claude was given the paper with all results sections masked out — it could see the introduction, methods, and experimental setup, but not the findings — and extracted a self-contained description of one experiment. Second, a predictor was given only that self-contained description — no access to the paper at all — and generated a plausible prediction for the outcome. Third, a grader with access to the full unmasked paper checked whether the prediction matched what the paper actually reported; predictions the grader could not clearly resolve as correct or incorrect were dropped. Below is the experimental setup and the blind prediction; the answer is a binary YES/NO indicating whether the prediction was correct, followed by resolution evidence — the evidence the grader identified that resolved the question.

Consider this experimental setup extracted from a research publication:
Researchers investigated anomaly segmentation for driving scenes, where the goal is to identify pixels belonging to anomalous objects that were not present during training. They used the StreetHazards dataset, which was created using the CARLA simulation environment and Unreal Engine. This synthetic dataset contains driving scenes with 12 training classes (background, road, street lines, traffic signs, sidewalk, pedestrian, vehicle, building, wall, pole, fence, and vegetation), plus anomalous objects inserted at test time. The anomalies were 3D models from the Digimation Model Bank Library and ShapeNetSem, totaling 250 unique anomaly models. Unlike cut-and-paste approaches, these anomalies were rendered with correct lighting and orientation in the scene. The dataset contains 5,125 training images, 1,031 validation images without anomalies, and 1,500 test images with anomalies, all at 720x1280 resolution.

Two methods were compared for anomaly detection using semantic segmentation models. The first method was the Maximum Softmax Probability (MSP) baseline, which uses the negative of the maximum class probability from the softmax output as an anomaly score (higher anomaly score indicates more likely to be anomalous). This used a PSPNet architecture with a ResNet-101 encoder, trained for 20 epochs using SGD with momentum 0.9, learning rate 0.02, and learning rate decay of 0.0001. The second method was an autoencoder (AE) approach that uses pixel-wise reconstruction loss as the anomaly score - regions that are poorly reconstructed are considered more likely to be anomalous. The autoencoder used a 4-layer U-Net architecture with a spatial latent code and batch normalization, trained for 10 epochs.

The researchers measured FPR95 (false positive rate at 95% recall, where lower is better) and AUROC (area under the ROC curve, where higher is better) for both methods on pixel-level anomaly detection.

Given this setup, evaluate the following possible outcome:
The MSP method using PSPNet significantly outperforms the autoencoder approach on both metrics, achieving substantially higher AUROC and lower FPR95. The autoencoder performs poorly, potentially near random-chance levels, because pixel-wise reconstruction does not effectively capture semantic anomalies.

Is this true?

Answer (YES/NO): YES